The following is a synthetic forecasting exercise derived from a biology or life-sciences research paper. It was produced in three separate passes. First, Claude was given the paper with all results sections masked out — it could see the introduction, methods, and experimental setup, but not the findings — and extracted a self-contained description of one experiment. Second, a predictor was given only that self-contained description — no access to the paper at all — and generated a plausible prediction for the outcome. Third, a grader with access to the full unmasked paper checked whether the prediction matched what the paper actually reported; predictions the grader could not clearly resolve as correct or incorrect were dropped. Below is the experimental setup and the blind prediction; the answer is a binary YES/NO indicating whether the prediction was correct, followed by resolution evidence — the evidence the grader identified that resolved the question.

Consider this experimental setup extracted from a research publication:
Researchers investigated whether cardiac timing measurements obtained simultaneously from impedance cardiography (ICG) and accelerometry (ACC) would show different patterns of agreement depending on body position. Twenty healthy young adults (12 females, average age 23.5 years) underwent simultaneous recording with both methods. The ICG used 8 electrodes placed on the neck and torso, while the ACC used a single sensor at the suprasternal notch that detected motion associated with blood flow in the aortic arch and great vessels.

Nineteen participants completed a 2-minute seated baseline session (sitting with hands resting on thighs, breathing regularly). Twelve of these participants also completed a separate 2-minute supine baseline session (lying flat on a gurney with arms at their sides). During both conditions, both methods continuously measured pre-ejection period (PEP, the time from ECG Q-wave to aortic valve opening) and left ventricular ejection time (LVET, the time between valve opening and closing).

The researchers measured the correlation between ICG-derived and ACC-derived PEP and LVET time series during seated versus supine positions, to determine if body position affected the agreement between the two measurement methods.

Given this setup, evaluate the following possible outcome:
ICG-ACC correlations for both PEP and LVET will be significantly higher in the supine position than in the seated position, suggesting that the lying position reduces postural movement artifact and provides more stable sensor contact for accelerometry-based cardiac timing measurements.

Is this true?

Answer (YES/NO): NO